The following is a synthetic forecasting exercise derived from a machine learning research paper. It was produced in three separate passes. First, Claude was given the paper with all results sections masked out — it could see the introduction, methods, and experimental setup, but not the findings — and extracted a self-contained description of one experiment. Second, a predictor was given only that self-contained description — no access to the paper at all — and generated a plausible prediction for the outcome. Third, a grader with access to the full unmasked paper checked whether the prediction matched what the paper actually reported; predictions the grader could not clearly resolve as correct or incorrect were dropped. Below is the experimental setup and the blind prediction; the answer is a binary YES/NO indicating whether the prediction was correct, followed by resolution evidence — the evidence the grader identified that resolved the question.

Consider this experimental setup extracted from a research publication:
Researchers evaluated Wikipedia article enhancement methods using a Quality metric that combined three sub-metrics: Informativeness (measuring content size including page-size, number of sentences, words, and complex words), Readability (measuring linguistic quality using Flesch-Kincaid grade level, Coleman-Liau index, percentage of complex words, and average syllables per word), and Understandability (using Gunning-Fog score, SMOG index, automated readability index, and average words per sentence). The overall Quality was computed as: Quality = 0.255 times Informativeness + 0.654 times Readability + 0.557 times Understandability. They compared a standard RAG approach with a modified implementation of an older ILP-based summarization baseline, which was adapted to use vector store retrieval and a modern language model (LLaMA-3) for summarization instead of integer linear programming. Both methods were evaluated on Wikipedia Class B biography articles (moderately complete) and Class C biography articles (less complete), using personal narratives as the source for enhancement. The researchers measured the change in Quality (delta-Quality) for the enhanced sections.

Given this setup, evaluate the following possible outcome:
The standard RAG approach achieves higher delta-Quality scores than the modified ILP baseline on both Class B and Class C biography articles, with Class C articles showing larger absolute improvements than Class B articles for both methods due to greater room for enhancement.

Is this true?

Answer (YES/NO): NO